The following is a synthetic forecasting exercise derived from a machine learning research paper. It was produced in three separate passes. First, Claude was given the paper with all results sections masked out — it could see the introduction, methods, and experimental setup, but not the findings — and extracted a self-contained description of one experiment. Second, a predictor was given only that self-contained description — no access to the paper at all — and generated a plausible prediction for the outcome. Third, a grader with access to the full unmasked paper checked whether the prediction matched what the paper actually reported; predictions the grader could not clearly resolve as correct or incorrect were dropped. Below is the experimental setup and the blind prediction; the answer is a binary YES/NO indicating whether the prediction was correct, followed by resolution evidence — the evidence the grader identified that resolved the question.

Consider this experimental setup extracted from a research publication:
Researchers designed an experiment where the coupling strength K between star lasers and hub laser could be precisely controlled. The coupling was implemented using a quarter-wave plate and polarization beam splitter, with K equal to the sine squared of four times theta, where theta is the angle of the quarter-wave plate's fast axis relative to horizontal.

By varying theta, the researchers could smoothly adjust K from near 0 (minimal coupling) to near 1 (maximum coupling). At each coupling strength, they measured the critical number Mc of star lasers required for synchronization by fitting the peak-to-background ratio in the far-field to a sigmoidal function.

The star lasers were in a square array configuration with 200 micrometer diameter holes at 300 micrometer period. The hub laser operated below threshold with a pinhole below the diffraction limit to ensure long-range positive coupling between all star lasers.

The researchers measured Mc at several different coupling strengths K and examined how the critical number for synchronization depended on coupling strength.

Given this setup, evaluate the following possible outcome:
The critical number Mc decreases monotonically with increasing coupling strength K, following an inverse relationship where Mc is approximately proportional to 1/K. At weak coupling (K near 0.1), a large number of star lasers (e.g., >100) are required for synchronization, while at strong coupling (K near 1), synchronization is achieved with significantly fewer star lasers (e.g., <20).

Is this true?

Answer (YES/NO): NO